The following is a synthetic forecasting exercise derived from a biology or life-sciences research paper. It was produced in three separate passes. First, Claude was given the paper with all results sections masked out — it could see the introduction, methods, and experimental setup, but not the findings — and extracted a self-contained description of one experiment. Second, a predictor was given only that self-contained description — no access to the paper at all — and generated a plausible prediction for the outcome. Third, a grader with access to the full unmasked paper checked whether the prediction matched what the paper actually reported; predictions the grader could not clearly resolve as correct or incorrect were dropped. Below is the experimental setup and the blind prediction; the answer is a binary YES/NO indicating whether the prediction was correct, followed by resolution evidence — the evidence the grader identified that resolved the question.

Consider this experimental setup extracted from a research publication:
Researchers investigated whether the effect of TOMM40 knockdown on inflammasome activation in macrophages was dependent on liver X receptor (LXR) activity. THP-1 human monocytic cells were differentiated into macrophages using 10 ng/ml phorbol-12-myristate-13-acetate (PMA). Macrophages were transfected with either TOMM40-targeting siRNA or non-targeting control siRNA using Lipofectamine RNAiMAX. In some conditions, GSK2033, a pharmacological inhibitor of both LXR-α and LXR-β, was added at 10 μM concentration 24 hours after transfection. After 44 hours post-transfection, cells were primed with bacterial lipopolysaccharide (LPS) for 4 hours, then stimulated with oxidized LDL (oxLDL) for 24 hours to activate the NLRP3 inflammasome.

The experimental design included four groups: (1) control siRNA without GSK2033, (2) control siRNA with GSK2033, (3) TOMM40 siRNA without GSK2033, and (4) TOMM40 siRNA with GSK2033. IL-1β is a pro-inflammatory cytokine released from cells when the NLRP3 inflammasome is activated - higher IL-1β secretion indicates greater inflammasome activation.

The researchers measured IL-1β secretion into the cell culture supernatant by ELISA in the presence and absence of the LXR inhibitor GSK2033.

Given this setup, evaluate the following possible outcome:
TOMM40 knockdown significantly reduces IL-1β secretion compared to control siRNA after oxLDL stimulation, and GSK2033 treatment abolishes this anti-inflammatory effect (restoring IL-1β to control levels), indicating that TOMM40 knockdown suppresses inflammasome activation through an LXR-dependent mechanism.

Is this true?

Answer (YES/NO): NO